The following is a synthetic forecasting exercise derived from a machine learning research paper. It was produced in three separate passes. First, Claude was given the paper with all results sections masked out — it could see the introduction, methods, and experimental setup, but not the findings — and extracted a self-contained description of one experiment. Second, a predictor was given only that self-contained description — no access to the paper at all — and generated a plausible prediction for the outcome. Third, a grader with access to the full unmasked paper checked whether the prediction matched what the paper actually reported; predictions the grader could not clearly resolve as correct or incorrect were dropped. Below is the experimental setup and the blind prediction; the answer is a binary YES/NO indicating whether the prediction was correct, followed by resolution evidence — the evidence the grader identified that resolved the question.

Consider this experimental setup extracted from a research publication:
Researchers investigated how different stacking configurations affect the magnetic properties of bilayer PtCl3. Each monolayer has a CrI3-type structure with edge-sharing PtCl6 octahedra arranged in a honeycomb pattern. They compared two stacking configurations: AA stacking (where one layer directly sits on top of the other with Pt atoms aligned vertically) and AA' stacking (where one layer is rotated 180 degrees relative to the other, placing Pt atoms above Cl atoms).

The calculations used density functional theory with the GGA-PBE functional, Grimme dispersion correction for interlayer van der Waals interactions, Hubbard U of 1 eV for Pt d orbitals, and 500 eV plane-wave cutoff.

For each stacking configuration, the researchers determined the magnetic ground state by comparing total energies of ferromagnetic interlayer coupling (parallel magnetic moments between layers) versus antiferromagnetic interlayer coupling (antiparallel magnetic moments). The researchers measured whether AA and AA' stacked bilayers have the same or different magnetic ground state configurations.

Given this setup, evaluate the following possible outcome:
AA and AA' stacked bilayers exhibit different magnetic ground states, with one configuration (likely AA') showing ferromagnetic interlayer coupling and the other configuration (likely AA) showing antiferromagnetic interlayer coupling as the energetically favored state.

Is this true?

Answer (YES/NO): NO